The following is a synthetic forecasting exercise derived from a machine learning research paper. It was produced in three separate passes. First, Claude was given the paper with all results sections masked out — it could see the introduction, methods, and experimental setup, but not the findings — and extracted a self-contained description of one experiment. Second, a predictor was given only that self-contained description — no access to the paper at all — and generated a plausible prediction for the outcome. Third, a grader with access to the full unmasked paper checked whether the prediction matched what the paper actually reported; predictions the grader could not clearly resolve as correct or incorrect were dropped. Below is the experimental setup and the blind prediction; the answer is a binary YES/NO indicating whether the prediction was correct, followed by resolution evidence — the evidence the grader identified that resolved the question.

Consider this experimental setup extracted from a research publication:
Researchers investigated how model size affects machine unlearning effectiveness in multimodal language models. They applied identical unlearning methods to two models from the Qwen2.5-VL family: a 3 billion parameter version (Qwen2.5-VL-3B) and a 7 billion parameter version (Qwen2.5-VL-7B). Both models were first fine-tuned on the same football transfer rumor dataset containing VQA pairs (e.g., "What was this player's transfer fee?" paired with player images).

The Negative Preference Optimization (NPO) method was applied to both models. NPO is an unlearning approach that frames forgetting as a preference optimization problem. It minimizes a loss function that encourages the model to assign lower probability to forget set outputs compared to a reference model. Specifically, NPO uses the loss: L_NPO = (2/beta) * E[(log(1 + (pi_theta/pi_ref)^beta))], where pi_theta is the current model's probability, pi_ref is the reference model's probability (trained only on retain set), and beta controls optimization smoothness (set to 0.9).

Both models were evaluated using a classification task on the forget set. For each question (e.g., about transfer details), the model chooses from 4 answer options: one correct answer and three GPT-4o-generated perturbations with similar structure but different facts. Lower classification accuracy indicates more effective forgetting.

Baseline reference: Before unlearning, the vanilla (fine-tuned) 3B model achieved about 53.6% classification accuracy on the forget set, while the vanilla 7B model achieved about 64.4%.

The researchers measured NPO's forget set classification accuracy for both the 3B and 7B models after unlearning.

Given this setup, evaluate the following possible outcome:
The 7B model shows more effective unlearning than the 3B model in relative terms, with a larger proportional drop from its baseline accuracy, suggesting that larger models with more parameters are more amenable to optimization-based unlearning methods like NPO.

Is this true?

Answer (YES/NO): NO